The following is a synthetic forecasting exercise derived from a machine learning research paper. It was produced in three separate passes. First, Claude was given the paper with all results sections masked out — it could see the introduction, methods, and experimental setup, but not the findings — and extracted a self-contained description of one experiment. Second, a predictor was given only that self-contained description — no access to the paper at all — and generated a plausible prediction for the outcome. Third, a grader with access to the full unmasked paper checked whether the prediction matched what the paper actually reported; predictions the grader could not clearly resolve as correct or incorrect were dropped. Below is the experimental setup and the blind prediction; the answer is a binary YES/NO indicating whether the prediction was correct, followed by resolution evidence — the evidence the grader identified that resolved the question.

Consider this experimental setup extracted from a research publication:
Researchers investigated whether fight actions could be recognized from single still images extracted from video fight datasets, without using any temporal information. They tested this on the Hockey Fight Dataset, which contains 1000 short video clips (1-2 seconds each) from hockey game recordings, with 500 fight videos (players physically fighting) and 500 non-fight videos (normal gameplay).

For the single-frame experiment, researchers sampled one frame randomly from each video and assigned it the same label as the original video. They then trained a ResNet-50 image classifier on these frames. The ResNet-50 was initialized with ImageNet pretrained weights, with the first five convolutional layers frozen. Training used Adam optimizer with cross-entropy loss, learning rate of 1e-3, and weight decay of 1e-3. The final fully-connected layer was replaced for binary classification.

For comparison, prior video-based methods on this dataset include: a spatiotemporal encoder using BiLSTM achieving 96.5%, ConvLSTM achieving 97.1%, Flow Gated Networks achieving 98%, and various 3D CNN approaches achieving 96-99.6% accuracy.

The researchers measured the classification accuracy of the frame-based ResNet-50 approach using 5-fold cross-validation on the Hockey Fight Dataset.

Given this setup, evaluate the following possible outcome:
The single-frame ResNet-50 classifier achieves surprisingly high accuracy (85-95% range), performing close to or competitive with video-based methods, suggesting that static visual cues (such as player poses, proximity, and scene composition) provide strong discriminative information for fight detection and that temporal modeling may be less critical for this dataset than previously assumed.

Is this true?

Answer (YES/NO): NO